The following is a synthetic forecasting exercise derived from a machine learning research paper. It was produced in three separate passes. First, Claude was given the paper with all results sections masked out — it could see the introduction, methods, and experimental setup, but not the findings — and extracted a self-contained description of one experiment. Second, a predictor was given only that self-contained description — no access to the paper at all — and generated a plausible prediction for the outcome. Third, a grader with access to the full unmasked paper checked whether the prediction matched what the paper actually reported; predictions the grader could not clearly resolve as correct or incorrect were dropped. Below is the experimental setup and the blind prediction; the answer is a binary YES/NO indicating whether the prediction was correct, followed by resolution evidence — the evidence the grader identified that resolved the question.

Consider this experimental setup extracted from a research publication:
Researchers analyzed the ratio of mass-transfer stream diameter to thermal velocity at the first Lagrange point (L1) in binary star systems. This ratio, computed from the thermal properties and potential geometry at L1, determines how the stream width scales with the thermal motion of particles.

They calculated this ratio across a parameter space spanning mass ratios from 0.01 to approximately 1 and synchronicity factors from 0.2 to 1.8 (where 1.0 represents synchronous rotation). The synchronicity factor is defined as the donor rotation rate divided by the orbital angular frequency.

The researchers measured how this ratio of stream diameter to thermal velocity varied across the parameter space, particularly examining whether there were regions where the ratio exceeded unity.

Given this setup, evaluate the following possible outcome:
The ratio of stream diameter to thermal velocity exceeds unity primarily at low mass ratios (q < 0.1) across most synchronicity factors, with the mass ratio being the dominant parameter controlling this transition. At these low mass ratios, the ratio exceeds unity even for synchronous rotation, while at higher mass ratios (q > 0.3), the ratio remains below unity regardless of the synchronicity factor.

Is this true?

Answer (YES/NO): NO